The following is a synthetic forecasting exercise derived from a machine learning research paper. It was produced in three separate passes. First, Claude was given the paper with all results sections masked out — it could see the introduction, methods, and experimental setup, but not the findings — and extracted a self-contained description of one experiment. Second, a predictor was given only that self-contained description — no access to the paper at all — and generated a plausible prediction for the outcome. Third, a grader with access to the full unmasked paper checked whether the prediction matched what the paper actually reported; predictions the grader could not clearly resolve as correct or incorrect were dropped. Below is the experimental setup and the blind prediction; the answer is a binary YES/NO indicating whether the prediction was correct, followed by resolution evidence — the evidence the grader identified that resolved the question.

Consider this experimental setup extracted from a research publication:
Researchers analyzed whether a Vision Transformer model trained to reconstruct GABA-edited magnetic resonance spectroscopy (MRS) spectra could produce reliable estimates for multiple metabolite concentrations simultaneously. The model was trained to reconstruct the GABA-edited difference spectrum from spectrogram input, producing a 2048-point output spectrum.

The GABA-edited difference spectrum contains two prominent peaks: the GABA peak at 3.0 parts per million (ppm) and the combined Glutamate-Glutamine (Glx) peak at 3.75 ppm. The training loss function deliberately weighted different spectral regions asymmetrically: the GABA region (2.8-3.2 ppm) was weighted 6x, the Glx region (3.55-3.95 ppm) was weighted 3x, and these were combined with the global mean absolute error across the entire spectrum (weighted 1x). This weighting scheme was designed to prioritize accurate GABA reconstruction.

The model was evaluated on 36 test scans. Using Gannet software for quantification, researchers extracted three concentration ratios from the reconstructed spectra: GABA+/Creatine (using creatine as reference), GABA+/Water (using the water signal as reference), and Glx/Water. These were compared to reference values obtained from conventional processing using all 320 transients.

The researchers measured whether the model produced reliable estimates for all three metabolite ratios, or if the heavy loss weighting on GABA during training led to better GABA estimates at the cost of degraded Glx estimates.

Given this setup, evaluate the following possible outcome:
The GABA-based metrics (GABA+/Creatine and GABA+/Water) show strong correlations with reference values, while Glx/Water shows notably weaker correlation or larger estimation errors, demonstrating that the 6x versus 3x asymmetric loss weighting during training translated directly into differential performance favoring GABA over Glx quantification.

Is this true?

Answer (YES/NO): NO